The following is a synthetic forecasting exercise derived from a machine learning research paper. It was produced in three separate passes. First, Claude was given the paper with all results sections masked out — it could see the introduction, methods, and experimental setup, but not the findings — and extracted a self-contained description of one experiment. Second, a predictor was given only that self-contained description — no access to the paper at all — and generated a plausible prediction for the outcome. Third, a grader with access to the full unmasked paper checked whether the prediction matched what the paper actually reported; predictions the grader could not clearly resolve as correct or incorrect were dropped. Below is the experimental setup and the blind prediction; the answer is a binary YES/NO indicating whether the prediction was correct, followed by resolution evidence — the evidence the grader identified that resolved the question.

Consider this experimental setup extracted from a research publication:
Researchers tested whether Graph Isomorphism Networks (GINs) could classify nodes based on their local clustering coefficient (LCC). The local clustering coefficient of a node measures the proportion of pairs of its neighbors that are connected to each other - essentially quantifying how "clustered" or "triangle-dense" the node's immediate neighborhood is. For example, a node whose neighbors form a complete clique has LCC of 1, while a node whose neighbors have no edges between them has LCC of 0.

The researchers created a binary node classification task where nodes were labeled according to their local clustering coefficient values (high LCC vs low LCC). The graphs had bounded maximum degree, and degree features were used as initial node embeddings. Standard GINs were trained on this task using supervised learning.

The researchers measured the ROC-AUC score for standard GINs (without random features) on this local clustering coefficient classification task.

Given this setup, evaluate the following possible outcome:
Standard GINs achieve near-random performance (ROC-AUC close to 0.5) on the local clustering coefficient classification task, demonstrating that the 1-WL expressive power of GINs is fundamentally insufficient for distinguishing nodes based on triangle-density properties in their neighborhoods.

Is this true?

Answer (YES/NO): YES